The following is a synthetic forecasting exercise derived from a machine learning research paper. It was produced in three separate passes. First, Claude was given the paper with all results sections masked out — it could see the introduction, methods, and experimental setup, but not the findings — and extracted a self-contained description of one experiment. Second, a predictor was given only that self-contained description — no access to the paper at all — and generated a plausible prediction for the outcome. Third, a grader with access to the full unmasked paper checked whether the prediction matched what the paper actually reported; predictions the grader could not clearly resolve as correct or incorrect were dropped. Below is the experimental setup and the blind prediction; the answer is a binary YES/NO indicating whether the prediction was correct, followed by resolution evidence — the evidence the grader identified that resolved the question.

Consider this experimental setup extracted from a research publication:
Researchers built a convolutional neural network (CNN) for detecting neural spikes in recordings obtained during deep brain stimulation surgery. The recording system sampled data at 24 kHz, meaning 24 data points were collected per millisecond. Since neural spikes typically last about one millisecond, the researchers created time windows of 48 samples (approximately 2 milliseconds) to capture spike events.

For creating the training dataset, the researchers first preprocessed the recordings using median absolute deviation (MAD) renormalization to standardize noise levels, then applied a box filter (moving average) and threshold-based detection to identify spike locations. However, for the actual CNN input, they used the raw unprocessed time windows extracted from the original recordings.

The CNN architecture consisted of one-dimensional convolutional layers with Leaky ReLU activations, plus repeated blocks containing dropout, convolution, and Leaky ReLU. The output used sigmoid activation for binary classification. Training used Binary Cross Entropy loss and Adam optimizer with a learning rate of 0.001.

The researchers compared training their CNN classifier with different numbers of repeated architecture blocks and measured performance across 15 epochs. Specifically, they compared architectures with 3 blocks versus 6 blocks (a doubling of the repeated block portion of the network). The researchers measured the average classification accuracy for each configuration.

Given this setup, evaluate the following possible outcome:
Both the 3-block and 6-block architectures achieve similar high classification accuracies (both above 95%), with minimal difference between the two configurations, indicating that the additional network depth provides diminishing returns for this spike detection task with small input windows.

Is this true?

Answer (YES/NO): NO